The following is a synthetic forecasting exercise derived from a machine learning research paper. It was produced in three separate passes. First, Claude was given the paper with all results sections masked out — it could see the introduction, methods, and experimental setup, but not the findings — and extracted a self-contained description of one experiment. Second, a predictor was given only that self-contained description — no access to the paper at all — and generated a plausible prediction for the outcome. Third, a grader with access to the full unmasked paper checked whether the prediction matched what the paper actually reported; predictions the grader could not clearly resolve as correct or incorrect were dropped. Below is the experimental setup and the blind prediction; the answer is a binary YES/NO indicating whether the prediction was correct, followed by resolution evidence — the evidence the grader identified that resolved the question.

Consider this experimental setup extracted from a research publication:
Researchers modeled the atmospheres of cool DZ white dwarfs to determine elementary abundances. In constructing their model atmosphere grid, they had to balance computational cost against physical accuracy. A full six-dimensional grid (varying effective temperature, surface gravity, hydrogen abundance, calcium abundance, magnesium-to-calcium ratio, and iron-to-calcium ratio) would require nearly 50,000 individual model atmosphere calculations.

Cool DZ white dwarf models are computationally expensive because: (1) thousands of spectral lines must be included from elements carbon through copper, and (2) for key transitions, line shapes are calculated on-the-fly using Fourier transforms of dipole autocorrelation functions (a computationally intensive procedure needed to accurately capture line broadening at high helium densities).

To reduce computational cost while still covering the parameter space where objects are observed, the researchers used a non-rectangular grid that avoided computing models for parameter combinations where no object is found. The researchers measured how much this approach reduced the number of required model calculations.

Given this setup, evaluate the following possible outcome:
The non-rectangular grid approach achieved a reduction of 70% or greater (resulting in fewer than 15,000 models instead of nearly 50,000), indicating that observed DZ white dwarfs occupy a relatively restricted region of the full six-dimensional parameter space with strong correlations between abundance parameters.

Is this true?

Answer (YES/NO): YES